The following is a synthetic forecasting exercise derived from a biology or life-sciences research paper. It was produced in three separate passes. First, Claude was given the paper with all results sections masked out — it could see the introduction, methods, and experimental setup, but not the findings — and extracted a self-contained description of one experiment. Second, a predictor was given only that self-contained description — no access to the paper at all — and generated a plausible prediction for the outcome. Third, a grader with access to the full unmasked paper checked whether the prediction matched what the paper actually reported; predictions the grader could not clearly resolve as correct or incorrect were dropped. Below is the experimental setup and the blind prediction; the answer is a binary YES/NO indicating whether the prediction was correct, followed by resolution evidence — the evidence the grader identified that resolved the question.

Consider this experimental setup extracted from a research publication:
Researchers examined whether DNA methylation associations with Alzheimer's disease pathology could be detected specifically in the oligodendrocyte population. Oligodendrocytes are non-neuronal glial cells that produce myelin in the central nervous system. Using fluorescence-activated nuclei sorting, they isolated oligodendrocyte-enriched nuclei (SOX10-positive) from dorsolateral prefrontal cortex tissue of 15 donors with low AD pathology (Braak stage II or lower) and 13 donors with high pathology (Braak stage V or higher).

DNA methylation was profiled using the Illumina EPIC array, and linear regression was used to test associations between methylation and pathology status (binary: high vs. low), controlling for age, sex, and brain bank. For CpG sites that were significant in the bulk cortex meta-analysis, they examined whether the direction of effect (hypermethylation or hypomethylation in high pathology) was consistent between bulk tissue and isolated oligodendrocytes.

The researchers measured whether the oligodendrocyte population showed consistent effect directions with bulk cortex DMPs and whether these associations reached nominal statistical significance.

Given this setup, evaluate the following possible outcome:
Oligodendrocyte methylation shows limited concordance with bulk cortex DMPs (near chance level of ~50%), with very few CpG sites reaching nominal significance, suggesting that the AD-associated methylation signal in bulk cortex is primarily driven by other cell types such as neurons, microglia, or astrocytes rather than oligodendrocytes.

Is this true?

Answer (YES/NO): NO